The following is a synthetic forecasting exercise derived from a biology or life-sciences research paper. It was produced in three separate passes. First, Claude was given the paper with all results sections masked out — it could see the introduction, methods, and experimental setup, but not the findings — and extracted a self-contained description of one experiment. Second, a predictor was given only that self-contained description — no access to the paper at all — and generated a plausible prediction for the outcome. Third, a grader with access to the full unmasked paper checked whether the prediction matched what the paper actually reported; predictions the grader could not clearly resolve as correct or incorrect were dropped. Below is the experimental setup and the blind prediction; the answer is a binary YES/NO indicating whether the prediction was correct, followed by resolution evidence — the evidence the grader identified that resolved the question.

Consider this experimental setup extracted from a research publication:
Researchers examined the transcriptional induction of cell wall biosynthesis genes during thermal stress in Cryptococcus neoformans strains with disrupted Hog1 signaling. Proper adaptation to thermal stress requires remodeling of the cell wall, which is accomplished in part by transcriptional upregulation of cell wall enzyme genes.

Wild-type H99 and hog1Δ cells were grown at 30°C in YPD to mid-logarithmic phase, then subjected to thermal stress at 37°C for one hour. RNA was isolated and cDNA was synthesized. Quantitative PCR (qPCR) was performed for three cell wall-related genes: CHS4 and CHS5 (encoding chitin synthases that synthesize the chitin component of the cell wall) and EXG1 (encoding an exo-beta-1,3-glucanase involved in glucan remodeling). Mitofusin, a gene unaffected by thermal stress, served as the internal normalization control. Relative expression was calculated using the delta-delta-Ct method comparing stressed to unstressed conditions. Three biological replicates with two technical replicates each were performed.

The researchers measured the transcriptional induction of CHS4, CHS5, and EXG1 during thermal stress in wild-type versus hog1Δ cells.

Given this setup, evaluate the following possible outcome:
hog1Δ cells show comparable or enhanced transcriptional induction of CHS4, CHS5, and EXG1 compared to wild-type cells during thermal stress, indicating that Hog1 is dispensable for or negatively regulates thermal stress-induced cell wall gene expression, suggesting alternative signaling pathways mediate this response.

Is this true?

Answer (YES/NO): NO